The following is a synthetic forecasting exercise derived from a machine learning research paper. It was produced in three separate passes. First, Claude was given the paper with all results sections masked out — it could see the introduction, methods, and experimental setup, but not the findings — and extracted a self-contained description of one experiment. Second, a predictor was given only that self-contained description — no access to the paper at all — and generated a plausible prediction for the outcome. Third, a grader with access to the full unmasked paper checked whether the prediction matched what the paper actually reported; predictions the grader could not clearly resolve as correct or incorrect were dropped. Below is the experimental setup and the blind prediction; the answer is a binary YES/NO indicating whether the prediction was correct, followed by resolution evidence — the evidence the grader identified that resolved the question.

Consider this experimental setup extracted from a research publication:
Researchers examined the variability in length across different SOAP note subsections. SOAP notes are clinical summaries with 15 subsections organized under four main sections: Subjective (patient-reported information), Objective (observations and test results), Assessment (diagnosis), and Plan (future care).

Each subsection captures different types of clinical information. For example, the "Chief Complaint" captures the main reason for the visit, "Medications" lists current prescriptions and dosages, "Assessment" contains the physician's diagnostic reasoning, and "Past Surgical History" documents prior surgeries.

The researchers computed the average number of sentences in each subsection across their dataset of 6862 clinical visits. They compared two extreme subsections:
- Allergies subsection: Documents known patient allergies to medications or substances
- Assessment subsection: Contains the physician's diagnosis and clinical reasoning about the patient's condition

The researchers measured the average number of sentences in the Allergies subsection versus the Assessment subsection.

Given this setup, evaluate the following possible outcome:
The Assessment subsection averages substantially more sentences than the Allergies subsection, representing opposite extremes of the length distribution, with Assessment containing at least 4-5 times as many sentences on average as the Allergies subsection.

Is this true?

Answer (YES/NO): YES